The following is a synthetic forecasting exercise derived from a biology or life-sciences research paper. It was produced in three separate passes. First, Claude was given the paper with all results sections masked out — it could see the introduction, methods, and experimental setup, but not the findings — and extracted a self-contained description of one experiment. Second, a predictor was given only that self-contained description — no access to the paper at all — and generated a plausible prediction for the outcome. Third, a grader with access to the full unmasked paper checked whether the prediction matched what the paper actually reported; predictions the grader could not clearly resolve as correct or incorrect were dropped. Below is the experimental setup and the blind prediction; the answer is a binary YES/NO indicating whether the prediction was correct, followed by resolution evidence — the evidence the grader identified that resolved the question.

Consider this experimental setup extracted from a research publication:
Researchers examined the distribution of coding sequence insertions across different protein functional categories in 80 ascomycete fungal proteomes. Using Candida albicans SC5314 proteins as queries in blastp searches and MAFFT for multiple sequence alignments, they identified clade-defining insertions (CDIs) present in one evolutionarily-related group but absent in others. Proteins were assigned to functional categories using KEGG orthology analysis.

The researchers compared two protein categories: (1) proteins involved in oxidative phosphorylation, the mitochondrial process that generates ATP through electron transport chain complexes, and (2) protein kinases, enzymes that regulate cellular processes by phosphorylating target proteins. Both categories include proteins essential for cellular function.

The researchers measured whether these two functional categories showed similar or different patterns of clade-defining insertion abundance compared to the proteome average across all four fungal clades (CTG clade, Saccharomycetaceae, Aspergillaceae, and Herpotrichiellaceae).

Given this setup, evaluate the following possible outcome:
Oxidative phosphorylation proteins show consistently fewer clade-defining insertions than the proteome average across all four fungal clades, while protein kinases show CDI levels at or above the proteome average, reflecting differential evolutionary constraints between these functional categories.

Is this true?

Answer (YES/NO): YES